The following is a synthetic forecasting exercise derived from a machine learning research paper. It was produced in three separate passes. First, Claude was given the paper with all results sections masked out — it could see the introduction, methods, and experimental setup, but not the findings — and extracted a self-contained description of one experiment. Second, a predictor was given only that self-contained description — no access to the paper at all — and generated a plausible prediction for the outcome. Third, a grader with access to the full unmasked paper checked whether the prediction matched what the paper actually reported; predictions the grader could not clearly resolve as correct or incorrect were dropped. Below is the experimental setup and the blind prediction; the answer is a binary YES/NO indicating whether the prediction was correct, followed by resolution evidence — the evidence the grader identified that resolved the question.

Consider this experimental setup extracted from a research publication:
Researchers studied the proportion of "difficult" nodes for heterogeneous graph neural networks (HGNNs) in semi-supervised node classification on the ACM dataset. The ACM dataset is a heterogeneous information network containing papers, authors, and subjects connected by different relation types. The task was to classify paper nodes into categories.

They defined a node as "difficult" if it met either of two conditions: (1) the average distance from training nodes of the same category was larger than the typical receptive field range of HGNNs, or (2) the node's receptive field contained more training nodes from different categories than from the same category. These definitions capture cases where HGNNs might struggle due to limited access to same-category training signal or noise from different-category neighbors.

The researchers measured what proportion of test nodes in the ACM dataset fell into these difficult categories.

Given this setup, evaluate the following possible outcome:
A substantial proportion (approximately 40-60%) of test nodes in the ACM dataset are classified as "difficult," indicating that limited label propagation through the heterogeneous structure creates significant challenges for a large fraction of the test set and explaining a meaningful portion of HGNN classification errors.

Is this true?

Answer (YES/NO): YES